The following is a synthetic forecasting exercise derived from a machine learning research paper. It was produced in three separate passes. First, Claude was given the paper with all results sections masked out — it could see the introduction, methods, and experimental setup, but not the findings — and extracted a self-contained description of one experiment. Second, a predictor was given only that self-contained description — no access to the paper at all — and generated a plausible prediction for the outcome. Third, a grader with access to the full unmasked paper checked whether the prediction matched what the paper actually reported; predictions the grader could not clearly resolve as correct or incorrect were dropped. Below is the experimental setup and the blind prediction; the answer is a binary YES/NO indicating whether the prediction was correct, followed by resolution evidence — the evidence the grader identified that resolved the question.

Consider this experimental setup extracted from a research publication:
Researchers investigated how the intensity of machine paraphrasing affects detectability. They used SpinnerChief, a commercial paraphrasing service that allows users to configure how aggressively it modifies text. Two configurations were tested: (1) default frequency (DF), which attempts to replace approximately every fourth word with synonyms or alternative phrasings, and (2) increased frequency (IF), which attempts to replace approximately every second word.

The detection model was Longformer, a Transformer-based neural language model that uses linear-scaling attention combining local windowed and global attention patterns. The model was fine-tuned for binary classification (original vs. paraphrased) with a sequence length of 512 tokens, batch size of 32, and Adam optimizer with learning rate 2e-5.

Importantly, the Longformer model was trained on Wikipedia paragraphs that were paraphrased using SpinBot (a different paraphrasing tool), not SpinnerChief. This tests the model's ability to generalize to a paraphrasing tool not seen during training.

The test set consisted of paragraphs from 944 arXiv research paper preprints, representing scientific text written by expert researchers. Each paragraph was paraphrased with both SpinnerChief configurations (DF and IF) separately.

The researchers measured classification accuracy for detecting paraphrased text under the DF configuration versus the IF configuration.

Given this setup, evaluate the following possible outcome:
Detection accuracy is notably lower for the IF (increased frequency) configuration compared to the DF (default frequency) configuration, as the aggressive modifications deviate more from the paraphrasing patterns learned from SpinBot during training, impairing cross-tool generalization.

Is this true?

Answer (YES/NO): NO